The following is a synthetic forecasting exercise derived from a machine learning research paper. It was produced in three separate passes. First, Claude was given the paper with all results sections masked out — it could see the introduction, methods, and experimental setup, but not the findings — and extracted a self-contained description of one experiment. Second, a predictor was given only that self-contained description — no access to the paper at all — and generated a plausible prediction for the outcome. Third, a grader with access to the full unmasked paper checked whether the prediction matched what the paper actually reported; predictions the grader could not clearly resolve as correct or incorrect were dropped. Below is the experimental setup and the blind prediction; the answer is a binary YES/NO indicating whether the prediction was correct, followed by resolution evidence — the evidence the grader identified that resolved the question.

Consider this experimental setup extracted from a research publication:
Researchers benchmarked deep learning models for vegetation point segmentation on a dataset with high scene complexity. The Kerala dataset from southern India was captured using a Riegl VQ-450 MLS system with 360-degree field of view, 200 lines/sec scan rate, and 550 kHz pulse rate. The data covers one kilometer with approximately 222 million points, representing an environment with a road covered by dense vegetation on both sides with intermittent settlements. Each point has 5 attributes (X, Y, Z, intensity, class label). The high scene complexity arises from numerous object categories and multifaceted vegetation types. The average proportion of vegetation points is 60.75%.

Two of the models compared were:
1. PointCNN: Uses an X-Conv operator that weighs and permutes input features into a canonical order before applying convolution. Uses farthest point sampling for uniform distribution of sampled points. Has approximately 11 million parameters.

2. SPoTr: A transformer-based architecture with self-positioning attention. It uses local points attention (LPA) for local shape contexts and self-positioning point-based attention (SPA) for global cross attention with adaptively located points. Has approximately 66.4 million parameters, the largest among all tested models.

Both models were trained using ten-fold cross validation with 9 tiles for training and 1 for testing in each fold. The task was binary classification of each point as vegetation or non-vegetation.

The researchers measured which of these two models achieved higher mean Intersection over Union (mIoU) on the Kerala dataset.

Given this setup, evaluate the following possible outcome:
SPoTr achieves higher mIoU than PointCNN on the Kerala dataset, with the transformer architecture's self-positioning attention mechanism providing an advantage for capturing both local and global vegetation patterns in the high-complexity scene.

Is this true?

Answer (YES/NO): NO